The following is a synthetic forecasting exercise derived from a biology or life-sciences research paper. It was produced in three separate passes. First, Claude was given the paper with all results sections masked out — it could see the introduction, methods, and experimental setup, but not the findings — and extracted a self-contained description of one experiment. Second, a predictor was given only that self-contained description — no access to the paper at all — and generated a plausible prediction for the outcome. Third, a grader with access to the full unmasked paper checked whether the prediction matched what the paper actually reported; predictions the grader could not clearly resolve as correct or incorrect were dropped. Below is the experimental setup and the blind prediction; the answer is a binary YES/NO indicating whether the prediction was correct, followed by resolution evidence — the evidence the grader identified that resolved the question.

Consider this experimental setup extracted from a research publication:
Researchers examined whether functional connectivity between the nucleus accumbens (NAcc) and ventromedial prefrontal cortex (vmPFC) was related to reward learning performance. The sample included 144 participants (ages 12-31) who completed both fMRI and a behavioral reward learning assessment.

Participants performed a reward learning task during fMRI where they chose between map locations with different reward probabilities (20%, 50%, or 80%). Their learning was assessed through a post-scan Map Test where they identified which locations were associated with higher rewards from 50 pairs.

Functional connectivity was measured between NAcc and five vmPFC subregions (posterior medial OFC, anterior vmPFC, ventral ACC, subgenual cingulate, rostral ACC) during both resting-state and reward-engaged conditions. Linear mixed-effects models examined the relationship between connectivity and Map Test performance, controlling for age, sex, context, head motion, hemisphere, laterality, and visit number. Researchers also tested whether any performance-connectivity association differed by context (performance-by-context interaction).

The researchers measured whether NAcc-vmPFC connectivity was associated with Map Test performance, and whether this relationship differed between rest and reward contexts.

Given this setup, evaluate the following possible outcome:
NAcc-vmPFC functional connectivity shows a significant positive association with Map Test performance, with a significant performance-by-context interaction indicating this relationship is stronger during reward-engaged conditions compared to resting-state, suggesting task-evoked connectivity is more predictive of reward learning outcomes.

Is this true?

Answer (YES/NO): NO